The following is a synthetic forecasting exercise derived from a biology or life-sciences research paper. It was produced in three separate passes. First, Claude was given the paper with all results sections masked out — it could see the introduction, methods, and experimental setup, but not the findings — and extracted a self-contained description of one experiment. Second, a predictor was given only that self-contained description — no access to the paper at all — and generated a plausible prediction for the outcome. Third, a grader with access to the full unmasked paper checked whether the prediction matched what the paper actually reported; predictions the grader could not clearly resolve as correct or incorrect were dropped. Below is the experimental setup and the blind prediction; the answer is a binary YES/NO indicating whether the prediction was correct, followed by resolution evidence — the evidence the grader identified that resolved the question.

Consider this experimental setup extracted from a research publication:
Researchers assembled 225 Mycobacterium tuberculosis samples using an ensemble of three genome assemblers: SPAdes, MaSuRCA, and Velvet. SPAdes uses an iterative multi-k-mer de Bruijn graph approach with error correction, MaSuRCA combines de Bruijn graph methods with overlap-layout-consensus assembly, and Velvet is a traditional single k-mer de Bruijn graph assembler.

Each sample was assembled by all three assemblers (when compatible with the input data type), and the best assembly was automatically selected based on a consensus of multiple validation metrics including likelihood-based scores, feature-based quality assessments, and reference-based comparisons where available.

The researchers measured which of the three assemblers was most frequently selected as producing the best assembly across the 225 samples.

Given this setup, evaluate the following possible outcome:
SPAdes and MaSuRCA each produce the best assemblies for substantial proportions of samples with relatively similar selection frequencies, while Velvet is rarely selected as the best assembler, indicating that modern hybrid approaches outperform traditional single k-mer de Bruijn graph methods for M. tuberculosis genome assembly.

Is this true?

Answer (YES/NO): NO